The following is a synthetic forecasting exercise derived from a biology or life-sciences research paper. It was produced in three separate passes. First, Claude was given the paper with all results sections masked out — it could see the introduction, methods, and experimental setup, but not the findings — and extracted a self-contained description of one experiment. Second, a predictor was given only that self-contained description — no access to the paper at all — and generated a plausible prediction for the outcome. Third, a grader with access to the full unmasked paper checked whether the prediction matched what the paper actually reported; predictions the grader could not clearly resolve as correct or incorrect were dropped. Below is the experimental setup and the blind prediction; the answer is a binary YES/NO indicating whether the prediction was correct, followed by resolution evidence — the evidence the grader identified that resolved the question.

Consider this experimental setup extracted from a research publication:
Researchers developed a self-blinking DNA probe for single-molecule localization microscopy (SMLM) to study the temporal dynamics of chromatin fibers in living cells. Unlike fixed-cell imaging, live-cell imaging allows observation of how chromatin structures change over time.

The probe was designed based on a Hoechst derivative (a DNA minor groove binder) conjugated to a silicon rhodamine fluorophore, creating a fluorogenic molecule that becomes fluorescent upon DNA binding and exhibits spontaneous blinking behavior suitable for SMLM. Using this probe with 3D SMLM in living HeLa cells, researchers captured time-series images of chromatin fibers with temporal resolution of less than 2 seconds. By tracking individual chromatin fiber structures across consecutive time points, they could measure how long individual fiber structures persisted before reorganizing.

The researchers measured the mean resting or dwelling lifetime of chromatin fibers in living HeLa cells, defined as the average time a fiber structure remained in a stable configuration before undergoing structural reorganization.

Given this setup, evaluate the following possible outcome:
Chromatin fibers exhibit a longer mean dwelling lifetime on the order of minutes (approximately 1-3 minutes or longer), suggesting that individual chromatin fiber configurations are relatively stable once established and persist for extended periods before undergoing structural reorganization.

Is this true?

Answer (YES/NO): NO